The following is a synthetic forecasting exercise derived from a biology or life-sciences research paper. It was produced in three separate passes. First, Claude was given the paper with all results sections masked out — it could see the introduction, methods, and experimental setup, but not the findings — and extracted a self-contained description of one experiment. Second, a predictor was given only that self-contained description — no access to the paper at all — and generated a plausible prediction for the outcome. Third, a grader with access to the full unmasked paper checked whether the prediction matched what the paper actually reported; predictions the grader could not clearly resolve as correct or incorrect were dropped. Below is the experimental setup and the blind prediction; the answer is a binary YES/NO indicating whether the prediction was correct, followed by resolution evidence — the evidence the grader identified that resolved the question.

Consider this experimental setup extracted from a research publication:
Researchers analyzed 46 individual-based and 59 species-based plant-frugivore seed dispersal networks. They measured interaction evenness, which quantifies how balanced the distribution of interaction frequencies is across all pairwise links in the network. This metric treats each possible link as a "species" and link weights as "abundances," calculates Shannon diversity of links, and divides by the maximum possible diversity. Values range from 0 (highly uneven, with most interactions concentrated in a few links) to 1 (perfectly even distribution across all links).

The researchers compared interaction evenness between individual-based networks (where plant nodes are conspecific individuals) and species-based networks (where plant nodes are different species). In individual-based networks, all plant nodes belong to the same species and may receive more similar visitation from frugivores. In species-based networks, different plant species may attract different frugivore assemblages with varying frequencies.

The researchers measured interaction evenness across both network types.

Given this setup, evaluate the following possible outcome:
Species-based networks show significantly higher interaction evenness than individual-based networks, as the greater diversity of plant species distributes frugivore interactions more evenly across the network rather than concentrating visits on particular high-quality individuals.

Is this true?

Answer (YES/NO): NO